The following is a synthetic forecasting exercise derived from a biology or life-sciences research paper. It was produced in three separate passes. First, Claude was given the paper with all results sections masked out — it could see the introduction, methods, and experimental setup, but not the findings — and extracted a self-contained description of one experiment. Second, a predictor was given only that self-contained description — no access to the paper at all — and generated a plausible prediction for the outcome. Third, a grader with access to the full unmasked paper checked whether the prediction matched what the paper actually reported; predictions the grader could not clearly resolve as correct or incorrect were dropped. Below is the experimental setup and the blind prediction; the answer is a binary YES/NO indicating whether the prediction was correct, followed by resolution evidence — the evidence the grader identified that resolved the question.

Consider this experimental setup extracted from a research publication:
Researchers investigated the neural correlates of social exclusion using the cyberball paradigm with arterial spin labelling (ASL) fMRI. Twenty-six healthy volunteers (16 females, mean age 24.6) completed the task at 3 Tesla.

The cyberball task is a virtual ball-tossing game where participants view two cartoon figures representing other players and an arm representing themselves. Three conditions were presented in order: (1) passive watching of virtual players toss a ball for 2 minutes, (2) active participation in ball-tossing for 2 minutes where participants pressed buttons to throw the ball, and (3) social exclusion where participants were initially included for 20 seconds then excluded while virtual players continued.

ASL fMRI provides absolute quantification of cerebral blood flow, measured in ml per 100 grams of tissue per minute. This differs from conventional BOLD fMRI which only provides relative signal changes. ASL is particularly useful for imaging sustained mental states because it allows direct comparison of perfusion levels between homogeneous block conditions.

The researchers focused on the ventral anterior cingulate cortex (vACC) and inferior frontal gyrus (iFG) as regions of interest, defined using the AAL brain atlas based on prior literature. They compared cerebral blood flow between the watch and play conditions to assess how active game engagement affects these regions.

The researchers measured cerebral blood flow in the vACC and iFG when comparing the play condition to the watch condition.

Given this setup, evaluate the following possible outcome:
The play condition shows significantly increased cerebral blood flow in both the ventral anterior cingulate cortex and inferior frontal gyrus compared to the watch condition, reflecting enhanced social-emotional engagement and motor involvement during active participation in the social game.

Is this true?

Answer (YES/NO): NO